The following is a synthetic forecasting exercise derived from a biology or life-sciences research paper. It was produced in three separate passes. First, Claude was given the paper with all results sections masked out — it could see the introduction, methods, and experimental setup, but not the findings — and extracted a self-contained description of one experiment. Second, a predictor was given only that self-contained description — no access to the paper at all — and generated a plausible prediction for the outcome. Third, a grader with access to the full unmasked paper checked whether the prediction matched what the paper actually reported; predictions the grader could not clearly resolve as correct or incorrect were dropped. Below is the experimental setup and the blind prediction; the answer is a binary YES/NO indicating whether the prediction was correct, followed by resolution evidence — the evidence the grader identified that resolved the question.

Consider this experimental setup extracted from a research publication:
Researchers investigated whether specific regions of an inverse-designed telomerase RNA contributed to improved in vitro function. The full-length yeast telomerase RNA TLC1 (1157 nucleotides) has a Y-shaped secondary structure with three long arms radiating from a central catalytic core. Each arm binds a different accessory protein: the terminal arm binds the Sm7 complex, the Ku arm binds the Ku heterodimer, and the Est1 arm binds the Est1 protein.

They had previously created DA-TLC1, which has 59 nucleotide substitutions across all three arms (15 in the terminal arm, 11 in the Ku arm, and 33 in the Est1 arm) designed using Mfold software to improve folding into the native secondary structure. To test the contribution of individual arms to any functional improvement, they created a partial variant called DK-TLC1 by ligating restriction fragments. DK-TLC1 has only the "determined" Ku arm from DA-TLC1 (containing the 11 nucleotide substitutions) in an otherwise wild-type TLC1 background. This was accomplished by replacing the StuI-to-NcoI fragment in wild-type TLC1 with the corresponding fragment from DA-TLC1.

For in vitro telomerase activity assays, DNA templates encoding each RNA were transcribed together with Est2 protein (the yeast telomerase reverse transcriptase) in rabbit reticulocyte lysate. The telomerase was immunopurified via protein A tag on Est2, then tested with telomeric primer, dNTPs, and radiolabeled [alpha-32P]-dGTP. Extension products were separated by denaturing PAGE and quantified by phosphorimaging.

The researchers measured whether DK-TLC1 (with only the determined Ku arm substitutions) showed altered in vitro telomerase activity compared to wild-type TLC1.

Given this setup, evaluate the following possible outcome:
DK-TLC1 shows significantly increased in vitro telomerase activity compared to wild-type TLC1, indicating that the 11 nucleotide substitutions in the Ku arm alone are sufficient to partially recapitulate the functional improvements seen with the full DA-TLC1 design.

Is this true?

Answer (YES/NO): YES